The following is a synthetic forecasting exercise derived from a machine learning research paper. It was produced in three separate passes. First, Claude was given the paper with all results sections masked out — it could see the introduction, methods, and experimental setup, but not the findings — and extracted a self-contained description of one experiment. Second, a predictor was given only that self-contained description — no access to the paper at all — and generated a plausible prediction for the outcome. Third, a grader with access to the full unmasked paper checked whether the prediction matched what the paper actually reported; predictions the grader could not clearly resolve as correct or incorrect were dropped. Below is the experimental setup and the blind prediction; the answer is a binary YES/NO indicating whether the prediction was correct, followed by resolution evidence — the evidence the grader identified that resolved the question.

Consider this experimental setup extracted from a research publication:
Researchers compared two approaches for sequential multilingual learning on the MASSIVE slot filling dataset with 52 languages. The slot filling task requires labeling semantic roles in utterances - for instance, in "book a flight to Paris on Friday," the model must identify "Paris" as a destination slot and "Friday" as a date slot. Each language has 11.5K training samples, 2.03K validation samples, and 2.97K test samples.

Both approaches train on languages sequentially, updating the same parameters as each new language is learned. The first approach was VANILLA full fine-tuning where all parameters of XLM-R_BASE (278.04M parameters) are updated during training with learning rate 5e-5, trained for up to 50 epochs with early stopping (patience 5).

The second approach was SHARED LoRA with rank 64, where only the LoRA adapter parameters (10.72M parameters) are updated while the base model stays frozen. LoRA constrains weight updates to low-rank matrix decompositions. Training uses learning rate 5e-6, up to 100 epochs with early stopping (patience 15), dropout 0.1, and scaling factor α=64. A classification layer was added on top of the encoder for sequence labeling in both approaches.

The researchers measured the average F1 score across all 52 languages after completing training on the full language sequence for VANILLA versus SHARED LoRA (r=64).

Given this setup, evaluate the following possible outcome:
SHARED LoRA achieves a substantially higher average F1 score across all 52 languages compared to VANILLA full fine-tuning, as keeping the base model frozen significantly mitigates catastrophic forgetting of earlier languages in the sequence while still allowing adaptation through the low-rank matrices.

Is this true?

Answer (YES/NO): NO